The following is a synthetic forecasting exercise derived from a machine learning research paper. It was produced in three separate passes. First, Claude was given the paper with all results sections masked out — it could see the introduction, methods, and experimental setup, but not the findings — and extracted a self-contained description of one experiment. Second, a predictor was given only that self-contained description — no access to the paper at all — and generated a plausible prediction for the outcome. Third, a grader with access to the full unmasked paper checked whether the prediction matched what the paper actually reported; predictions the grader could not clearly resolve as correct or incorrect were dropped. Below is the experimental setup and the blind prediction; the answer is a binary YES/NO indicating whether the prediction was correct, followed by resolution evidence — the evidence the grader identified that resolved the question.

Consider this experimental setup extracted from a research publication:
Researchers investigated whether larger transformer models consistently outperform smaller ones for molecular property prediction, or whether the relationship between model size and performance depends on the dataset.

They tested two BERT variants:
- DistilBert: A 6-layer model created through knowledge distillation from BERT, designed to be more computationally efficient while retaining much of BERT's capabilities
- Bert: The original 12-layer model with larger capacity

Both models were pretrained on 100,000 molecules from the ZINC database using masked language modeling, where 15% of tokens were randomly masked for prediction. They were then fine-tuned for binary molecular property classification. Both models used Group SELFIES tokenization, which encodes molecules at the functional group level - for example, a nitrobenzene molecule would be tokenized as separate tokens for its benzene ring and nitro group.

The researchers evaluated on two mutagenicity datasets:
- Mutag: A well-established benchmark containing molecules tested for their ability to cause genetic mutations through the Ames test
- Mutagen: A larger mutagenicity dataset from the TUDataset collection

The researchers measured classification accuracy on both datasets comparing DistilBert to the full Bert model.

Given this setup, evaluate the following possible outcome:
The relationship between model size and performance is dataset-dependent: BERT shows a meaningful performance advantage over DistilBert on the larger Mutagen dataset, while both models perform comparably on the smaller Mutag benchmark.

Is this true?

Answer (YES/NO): NO